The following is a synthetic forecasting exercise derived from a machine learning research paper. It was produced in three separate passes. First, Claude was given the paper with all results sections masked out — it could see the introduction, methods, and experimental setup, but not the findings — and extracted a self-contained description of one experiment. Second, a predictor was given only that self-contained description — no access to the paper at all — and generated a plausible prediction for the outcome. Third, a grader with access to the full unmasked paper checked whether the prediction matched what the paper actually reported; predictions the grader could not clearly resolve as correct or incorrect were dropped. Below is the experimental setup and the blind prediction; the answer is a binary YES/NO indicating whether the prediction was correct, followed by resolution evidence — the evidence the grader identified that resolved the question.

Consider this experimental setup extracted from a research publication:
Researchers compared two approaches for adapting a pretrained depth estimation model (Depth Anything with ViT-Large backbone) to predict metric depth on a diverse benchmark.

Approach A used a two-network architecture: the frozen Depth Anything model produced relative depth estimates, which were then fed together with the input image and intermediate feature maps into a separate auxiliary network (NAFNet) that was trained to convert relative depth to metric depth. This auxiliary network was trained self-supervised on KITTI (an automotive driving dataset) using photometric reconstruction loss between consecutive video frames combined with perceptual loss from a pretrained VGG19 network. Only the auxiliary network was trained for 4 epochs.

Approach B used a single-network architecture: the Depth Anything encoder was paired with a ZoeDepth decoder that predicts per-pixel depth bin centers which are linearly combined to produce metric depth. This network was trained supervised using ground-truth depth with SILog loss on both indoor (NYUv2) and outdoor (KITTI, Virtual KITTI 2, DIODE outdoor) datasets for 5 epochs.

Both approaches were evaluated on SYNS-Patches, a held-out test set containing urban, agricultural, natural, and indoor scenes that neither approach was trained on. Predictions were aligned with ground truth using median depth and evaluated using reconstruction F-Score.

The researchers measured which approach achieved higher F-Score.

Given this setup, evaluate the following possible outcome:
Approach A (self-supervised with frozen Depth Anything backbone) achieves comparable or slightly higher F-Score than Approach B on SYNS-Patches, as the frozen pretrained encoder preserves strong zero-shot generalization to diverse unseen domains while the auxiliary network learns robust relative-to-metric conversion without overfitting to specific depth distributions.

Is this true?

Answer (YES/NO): YES